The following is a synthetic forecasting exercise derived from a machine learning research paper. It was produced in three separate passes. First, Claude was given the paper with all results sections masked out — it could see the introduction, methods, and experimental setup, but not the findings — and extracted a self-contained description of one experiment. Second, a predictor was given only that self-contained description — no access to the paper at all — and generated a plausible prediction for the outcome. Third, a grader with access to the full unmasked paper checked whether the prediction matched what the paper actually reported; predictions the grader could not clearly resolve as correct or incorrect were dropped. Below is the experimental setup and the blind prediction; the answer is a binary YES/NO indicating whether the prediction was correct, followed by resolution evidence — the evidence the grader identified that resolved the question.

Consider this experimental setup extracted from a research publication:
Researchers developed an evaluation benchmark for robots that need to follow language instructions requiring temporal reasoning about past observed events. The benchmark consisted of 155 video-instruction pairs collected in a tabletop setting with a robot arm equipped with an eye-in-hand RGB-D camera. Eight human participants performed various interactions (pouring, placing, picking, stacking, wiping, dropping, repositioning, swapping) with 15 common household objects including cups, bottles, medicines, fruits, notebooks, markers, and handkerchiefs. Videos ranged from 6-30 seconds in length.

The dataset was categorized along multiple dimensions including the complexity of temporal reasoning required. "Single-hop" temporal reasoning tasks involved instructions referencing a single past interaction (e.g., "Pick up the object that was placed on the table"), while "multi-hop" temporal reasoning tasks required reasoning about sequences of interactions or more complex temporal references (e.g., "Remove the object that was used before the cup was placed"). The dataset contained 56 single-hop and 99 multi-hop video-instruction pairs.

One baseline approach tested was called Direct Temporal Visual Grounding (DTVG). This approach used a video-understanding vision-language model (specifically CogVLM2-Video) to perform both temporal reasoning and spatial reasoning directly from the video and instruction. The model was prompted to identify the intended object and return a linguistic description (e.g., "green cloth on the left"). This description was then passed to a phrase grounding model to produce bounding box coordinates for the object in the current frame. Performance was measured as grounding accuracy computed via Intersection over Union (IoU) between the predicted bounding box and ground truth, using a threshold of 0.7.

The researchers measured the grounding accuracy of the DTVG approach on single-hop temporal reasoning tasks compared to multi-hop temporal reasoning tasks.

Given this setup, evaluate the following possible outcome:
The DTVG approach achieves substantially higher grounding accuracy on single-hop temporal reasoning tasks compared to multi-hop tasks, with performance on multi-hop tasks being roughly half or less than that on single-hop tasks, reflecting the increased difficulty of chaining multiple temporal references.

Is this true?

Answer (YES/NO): NO